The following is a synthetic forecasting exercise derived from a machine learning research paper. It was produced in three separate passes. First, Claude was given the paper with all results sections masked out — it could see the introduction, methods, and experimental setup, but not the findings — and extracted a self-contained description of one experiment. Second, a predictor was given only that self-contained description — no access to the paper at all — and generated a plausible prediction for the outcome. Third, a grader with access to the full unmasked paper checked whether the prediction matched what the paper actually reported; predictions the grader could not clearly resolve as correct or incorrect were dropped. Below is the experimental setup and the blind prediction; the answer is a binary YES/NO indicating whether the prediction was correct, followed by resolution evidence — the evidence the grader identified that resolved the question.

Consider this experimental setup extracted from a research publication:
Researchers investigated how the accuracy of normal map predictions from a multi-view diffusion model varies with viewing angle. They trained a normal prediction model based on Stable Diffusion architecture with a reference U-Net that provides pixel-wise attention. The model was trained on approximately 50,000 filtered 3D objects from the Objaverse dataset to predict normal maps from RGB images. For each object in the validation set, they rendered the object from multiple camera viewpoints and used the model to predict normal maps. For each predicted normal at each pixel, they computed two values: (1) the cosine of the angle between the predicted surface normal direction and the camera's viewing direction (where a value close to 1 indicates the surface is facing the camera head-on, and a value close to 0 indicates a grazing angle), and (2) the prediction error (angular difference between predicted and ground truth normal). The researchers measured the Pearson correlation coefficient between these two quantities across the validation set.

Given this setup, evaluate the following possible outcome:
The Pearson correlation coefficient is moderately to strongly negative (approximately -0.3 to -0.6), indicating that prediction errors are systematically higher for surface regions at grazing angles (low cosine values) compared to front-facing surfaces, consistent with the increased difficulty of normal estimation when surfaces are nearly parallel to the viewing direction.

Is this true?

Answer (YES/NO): YES